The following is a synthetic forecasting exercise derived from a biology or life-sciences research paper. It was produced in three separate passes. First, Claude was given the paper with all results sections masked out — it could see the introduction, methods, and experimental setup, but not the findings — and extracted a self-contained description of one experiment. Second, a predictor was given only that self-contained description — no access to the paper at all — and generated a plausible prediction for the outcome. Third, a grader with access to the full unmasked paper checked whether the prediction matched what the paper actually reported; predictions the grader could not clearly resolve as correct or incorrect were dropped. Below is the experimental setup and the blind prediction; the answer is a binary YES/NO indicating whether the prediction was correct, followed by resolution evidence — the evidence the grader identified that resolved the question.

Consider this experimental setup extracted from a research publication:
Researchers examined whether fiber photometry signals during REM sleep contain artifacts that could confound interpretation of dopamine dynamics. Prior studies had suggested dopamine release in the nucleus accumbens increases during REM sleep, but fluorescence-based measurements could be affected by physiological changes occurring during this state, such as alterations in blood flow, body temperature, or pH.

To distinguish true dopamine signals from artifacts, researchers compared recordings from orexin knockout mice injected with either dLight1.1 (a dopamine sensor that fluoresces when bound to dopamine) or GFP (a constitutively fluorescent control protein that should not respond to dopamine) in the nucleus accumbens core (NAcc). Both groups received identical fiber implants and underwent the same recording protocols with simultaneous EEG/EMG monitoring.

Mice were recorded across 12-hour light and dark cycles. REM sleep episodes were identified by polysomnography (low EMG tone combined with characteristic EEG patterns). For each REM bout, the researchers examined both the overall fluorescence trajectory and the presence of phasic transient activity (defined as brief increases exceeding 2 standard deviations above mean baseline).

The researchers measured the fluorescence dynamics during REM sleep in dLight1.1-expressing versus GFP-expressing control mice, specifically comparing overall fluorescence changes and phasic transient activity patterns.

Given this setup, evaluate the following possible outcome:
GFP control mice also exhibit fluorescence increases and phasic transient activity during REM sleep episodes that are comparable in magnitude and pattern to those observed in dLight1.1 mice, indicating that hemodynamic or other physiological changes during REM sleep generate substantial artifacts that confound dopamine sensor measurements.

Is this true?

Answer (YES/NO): NO